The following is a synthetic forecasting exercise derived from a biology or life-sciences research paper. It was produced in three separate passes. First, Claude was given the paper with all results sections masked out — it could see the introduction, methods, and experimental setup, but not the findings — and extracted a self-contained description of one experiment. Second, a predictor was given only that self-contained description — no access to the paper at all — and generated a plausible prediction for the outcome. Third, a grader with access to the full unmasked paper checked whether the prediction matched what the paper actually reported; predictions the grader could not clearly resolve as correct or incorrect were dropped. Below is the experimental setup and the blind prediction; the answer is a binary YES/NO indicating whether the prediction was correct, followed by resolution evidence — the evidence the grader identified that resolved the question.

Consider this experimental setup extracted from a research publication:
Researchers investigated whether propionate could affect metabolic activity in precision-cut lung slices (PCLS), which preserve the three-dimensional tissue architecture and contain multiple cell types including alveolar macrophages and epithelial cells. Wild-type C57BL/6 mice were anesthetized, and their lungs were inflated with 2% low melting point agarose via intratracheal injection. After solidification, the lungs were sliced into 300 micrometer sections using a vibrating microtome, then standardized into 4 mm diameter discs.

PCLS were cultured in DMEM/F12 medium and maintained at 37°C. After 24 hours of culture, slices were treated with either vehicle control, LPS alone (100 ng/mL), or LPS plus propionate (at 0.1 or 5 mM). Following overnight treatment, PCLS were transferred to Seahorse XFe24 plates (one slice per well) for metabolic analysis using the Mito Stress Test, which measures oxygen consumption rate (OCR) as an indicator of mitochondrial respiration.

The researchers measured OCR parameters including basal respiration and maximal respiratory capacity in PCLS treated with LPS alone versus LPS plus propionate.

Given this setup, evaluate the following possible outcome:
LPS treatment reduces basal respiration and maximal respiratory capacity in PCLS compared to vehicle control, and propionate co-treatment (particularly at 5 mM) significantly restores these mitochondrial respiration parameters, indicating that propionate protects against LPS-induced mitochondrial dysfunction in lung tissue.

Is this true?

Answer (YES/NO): YES